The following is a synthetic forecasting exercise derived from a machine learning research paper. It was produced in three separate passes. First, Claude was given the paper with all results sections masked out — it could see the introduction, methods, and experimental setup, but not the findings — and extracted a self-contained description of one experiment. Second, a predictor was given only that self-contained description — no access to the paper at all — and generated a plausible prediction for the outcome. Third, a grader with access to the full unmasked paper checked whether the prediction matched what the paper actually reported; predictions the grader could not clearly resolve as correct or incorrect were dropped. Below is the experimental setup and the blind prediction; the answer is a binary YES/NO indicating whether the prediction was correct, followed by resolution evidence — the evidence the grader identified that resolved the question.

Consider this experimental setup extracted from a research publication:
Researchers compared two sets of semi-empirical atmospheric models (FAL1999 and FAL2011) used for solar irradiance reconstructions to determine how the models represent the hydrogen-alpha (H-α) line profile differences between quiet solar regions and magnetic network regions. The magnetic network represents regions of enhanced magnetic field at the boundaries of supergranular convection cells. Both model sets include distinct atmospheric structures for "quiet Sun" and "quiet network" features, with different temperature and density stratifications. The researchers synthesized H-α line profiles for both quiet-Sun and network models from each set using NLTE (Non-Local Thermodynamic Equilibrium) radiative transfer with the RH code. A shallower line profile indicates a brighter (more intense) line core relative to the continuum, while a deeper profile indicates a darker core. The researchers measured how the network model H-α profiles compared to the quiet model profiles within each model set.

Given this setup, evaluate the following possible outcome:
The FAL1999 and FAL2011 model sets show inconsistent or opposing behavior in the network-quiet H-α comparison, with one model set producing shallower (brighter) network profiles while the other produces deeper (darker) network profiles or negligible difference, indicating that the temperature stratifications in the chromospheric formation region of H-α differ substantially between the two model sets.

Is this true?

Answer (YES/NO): YES